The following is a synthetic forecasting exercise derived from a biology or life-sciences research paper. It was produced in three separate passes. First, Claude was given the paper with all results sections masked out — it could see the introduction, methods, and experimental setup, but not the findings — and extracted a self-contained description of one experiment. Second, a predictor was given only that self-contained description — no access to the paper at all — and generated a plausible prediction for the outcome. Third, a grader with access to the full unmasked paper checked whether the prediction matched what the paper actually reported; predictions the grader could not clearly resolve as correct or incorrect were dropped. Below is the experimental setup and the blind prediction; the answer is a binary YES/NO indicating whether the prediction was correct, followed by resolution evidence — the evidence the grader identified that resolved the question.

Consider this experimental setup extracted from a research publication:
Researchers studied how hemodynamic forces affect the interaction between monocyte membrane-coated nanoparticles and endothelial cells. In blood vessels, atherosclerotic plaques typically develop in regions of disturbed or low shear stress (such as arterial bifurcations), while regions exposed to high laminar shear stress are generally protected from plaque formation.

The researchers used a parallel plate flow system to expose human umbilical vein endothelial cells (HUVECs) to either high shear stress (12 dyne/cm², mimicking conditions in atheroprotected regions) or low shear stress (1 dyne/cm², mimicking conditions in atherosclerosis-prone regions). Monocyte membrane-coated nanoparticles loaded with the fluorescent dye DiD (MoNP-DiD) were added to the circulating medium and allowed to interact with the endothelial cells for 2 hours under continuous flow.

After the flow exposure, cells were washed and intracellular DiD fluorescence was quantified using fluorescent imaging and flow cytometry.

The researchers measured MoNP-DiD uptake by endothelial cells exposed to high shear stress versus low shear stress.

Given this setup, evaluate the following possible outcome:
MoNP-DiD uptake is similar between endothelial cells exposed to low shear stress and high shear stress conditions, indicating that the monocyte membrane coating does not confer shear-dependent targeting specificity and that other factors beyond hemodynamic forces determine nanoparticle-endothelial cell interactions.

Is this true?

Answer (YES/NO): NO